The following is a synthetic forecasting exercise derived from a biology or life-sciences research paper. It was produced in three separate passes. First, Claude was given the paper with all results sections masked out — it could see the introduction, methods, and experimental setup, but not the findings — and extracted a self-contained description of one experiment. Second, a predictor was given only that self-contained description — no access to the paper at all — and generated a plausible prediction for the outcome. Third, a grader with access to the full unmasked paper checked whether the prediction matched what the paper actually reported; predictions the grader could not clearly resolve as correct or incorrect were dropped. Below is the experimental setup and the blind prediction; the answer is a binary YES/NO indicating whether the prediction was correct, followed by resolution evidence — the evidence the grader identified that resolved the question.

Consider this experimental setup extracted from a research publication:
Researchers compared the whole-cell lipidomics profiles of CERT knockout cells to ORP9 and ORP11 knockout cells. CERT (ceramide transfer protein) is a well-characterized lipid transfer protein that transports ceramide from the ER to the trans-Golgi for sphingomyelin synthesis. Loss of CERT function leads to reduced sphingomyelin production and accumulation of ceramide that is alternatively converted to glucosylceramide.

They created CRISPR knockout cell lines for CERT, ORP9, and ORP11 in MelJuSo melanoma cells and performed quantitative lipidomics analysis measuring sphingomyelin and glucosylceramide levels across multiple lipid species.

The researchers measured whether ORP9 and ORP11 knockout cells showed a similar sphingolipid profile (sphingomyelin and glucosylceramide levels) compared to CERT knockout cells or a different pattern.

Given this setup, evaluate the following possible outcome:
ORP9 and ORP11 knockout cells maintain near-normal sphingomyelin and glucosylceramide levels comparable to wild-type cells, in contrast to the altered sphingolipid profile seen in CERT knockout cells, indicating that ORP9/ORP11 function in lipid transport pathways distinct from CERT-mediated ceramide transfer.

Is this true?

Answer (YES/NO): NO